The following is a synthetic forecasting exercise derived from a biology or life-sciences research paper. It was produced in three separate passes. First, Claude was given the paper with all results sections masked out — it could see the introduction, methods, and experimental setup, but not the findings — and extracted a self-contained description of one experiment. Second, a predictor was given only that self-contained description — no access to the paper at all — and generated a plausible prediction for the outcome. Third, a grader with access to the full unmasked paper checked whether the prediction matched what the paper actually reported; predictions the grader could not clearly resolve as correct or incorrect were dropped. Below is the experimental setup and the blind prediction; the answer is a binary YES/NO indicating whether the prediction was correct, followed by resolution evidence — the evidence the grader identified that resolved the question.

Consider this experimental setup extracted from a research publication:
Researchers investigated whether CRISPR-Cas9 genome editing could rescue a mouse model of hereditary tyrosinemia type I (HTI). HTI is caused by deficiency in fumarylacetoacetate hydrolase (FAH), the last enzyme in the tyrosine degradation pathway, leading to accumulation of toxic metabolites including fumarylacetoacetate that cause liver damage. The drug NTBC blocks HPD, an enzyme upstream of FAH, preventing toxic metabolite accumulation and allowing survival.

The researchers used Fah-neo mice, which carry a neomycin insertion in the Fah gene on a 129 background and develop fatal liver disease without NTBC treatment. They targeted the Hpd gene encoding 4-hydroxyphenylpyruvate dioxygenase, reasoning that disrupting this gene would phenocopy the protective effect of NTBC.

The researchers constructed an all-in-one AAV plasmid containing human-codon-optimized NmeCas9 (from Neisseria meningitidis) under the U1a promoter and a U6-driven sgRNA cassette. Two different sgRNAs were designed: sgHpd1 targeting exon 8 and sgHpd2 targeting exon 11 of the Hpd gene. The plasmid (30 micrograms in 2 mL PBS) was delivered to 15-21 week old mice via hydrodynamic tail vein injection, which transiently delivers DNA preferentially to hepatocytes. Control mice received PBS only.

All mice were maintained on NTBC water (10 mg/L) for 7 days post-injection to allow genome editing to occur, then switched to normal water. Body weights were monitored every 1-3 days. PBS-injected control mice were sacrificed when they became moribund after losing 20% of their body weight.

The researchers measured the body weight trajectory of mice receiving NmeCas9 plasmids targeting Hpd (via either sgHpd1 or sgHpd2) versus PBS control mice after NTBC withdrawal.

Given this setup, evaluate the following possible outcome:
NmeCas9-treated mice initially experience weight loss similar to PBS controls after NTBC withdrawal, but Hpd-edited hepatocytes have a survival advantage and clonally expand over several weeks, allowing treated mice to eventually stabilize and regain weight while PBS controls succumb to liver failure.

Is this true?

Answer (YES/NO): NO